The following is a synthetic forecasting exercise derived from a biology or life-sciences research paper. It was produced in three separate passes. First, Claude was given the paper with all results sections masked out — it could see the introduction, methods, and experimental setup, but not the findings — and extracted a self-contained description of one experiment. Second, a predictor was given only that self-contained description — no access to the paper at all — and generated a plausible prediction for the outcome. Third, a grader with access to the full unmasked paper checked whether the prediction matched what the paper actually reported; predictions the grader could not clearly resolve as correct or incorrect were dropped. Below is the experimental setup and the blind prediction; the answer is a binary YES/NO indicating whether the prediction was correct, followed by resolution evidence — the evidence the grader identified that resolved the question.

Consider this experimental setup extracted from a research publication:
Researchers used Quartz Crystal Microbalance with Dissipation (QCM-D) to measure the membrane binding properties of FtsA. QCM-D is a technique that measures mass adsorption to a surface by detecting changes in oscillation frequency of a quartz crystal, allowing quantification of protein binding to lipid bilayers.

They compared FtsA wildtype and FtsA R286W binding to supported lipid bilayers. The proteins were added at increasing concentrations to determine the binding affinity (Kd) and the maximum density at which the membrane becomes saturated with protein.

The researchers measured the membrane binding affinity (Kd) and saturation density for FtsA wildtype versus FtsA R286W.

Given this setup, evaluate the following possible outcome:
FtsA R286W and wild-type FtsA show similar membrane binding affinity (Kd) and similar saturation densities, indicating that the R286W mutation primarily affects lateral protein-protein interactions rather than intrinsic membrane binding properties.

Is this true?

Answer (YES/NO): YES